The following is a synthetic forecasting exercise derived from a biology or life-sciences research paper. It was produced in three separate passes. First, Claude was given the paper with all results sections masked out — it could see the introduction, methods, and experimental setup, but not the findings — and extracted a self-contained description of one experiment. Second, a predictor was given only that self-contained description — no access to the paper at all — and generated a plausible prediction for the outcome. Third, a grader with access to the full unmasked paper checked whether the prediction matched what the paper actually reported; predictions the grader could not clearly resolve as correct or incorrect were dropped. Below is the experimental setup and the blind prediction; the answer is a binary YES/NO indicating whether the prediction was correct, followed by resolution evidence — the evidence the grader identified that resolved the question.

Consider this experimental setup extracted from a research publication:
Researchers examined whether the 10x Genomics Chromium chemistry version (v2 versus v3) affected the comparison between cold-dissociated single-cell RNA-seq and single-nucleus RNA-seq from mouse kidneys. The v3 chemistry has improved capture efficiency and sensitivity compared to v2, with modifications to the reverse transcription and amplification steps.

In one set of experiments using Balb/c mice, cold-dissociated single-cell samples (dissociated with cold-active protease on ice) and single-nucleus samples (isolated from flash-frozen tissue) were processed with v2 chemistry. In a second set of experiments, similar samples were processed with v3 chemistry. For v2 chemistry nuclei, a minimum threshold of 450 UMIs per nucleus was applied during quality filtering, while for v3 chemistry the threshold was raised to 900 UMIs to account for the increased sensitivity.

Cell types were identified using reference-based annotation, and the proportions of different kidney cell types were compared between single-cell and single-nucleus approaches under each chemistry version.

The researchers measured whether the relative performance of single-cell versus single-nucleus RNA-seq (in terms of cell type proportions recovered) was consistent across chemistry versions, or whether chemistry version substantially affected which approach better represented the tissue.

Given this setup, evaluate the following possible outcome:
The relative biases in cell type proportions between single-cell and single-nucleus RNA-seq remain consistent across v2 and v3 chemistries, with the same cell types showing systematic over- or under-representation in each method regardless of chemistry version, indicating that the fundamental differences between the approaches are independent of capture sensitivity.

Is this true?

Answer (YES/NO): YES